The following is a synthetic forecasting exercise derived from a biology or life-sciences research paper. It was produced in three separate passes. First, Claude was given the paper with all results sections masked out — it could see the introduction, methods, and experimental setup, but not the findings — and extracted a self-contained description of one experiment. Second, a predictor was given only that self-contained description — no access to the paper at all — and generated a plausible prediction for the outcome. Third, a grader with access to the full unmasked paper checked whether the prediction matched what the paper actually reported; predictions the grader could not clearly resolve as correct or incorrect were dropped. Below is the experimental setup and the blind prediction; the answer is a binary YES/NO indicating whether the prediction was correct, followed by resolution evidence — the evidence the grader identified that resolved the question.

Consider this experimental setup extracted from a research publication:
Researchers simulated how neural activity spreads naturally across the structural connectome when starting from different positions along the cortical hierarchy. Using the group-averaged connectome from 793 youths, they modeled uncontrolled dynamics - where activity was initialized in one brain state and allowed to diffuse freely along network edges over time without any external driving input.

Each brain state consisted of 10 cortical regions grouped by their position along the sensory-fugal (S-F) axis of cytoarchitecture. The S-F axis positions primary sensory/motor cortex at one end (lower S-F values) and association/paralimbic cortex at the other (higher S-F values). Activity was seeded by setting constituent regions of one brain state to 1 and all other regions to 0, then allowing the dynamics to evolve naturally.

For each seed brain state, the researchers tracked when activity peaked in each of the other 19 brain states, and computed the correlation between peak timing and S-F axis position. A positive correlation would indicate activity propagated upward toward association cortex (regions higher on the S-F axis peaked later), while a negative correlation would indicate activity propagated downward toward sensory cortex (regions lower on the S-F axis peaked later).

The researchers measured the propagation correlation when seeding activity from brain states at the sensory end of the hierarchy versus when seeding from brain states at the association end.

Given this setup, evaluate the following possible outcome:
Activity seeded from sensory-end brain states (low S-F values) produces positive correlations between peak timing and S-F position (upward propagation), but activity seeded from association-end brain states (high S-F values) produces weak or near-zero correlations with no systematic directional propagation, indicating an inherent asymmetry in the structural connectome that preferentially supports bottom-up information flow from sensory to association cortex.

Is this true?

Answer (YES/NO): NO